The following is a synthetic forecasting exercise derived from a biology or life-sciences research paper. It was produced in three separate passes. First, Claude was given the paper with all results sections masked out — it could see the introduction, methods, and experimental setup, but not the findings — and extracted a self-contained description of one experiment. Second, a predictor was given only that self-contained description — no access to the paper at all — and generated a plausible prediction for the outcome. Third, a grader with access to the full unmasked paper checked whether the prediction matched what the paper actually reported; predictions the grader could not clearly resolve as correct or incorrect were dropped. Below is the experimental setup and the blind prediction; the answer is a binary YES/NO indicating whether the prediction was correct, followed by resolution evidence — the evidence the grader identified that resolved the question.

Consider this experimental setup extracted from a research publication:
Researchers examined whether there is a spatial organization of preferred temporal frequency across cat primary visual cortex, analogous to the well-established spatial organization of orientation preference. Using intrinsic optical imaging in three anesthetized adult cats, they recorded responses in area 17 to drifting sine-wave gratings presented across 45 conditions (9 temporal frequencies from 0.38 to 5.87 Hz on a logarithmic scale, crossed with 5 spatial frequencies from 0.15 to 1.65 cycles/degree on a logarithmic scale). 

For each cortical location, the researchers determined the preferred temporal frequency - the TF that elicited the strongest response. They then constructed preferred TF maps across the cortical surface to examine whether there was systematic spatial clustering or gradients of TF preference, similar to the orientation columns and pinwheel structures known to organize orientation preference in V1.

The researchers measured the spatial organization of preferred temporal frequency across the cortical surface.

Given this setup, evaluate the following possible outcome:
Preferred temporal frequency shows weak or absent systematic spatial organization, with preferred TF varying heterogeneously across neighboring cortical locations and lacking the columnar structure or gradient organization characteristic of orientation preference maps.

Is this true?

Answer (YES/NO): NO